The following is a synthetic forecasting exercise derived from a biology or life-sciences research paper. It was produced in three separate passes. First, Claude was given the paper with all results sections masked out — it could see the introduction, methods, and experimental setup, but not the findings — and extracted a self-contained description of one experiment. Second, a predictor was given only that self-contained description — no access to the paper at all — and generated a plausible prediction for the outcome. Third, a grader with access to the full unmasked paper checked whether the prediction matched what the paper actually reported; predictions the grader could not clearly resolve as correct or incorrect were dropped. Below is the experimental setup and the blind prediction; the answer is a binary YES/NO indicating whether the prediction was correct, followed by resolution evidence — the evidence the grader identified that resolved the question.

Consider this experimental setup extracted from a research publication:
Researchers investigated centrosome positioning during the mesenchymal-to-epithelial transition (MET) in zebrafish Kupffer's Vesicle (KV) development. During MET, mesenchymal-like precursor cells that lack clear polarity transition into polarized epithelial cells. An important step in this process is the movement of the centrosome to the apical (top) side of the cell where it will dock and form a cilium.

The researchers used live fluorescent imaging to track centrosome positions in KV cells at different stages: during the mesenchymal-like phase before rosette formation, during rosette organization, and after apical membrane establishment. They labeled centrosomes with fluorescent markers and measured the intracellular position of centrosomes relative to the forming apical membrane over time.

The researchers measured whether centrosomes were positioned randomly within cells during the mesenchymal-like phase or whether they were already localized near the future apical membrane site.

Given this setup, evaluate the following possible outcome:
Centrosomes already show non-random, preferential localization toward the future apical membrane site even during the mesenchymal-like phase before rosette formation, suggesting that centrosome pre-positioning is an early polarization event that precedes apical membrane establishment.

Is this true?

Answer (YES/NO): NO